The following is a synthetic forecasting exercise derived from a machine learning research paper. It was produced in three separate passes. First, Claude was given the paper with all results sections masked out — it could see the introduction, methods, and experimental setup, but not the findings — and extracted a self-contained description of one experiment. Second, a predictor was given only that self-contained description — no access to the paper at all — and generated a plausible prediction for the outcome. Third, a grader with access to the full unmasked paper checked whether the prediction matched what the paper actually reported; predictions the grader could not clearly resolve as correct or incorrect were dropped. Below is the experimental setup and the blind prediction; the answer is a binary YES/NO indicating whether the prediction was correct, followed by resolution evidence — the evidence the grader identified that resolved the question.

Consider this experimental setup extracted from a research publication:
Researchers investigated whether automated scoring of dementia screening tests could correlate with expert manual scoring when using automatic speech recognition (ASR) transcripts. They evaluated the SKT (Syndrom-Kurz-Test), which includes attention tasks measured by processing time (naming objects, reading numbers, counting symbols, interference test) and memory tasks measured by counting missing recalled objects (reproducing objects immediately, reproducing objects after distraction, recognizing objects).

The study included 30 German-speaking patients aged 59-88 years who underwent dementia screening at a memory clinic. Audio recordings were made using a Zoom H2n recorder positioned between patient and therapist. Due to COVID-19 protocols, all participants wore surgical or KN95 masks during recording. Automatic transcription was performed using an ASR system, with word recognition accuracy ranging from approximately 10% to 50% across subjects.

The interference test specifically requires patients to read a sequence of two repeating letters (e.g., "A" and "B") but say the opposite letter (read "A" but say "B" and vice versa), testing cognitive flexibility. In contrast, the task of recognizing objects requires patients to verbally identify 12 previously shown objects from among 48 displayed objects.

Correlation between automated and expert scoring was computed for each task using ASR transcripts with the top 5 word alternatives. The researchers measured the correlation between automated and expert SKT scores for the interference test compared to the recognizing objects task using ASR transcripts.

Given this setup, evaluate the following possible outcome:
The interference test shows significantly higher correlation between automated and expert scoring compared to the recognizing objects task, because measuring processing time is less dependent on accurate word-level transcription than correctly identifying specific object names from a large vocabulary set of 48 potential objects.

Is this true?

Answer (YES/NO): YES